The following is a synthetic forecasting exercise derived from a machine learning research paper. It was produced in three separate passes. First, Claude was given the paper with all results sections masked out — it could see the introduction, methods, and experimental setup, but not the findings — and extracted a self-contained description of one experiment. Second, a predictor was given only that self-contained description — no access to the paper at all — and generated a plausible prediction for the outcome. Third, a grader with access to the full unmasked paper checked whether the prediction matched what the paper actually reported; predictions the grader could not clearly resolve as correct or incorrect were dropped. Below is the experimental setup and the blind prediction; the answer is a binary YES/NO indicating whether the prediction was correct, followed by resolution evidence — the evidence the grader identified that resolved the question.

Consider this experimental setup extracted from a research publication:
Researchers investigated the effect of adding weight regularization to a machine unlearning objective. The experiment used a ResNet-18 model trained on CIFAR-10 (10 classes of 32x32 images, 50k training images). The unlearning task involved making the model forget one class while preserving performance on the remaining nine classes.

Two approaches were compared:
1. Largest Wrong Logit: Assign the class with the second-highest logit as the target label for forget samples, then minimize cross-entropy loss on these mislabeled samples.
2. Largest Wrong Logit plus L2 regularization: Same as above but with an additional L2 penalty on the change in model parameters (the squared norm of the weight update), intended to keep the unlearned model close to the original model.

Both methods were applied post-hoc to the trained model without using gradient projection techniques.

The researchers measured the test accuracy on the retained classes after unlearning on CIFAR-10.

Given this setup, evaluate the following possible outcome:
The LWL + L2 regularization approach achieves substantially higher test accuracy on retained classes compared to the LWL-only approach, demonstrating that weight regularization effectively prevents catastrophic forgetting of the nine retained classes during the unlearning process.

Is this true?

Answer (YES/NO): NO